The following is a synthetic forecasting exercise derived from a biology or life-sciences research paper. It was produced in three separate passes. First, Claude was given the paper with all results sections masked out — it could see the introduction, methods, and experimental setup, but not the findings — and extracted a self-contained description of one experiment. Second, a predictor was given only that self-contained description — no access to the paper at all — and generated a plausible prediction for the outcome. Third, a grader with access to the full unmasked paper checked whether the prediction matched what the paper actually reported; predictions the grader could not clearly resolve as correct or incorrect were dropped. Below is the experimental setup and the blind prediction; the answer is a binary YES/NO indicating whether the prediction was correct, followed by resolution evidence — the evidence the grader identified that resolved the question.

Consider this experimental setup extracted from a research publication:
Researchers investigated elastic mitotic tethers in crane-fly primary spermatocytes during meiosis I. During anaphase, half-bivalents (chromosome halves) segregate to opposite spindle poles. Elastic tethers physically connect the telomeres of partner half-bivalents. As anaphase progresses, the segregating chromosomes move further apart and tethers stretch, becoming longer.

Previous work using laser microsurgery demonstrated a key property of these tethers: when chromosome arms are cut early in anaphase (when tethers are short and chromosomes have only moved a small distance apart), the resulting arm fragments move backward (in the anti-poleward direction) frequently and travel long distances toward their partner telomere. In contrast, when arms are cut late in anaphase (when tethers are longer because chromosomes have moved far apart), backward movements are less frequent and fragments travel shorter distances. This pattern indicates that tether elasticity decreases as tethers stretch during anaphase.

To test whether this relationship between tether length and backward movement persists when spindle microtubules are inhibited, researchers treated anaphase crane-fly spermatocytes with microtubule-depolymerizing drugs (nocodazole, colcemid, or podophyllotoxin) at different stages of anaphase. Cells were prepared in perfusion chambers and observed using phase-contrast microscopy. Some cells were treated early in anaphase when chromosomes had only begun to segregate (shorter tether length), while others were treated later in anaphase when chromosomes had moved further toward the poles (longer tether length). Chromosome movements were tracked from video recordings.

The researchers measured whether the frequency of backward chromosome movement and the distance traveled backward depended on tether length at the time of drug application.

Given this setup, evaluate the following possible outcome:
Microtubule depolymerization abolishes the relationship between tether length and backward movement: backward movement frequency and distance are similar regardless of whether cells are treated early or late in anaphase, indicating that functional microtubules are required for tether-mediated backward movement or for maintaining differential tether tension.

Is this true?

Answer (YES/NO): NO